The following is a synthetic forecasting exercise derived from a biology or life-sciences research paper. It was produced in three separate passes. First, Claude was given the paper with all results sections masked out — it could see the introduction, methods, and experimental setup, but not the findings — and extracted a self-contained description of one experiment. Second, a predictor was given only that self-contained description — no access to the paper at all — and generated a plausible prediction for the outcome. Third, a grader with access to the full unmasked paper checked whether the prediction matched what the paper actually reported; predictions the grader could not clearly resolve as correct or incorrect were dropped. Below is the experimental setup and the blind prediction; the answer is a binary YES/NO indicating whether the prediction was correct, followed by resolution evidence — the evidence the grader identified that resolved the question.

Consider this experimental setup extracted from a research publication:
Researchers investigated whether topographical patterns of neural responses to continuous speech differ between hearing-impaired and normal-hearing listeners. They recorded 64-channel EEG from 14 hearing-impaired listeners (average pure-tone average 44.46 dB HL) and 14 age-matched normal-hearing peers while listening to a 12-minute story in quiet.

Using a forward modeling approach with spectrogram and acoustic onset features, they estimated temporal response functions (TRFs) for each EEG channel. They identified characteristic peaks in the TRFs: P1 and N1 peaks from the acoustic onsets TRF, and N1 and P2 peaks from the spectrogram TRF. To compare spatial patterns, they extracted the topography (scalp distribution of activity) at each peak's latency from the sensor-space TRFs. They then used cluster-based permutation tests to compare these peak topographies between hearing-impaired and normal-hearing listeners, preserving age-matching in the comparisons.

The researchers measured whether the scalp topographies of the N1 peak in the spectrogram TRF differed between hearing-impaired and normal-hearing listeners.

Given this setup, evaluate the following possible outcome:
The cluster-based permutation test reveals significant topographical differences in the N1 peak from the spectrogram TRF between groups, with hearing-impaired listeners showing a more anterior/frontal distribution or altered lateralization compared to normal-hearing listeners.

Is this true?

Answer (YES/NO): NO